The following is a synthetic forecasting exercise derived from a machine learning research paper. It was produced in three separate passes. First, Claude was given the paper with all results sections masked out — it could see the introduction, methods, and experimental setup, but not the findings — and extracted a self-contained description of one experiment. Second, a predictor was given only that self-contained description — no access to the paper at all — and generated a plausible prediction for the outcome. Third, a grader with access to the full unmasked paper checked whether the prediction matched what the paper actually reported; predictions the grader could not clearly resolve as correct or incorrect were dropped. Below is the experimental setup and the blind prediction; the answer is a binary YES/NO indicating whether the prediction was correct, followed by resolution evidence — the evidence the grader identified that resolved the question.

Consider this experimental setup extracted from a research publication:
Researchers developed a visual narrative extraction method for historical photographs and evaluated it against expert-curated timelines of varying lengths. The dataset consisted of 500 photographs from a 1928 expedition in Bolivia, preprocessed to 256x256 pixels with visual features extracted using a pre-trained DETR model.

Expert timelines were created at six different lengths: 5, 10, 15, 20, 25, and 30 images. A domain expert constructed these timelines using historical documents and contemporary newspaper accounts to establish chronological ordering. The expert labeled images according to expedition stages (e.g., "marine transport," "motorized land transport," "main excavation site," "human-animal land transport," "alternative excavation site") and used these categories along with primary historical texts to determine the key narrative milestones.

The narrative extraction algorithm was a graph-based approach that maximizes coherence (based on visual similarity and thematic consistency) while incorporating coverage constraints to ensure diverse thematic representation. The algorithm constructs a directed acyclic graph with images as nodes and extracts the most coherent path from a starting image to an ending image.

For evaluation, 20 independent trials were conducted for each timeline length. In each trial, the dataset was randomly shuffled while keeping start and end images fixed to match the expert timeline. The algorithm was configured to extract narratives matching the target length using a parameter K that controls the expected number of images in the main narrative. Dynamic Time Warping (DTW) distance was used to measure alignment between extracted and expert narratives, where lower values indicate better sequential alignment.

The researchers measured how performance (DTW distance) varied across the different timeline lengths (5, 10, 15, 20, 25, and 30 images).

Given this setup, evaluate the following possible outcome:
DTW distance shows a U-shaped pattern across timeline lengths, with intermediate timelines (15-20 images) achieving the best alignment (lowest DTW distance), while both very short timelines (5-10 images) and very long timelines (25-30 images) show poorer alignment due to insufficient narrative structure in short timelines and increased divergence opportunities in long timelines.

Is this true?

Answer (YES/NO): NO